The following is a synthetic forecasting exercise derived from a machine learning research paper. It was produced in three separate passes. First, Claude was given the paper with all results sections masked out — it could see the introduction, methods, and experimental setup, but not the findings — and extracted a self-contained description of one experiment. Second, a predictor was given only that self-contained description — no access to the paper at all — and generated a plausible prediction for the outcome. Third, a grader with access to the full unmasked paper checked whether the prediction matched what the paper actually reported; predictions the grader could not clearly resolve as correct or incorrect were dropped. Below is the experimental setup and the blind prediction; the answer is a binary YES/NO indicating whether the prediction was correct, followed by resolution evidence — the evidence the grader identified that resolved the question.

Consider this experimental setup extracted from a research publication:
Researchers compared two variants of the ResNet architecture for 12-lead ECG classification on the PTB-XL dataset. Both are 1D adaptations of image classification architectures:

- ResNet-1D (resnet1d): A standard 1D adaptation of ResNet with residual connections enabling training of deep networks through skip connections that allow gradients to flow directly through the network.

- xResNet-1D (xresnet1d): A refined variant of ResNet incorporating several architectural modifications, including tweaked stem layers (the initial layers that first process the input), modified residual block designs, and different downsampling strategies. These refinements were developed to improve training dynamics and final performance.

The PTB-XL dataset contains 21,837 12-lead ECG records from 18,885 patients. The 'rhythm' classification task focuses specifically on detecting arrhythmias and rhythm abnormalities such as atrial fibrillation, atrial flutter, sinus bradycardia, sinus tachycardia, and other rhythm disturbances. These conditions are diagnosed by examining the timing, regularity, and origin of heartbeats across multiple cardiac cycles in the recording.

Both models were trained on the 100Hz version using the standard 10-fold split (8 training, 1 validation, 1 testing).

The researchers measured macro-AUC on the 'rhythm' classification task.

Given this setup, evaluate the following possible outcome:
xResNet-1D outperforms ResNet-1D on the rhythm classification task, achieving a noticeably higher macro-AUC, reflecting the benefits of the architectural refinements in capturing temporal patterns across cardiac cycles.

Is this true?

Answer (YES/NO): YES